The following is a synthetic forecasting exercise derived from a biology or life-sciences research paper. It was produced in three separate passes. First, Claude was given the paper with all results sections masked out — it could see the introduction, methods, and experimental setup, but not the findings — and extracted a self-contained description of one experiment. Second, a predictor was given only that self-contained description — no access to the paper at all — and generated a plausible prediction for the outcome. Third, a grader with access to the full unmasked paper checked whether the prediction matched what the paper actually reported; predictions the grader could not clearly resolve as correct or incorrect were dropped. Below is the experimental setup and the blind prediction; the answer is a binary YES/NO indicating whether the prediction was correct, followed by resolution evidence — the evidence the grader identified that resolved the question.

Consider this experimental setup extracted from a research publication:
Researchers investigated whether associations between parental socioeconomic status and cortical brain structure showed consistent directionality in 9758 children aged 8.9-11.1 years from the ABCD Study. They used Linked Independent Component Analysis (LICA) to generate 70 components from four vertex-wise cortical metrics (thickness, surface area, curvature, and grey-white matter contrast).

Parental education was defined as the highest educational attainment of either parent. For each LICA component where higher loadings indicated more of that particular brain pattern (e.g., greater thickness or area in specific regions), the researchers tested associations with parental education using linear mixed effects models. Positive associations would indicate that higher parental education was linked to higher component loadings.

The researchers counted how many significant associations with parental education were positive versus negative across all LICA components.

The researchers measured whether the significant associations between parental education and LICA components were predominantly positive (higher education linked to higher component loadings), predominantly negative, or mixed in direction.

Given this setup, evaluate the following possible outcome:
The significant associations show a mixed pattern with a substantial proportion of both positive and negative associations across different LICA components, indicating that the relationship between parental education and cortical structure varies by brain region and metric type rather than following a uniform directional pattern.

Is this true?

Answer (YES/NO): NO